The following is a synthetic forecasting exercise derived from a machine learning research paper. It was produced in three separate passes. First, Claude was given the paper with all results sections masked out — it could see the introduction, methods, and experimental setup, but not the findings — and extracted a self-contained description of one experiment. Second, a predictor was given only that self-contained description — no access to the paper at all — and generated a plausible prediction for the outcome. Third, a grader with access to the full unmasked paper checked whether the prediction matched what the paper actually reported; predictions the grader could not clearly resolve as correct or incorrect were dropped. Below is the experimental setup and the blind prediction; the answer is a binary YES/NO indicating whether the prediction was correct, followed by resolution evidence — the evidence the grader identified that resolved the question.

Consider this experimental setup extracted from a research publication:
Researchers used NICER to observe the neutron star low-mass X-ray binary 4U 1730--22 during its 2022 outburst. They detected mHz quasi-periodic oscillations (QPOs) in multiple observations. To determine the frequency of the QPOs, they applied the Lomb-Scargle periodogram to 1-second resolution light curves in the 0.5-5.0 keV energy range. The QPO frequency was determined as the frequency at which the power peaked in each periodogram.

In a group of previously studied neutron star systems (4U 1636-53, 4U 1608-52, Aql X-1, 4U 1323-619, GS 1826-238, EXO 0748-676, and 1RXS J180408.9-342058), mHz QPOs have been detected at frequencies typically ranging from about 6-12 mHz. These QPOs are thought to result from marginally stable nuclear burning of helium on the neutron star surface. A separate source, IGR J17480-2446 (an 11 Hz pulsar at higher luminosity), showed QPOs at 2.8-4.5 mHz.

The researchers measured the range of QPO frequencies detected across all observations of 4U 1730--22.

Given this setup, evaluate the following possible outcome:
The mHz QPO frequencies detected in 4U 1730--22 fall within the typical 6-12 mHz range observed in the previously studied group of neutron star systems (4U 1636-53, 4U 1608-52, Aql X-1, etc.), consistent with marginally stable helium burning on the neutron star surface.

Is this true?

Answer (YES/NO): NO